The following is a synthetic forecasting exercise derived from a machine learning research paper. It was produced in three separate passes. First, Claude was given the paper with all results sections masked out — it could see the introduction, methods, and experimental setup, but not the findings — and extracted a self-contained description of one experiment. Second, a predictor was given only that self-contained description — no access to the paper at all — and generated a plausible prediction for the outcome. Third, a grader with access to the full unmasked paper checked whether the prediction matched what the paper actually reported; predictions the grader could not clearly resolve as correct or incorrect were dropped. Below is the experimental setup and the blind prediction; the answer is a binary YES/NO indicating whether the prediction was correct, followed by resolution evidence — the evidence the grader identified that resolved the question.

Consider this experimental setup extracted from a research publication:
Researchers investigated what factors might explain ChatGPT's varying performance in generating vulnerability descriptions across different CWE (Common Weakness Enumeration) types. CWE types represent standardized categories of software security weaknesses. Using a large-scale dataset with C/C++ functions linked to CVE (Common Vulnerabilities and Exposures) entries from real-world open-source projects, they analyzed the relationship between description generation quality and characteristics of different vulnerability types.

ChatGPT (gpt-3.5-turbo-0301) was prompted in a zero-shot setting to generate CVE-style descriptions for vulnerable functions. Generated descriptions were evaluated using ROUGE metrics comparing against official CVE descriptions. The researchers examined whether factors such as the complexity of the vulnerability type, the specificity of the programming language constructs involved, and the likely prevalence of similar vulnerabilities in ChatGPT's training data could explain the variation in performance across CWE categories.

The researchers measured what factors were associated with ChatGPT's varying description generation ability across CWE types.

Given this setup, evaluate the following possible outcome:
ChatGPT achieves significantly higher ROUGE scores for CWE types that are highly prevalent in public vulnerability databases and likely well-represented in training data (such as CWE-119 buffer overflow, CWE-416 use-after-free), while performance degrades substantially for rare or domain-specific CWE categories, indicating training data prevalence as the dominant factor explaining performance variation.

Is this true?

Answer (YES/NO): NO